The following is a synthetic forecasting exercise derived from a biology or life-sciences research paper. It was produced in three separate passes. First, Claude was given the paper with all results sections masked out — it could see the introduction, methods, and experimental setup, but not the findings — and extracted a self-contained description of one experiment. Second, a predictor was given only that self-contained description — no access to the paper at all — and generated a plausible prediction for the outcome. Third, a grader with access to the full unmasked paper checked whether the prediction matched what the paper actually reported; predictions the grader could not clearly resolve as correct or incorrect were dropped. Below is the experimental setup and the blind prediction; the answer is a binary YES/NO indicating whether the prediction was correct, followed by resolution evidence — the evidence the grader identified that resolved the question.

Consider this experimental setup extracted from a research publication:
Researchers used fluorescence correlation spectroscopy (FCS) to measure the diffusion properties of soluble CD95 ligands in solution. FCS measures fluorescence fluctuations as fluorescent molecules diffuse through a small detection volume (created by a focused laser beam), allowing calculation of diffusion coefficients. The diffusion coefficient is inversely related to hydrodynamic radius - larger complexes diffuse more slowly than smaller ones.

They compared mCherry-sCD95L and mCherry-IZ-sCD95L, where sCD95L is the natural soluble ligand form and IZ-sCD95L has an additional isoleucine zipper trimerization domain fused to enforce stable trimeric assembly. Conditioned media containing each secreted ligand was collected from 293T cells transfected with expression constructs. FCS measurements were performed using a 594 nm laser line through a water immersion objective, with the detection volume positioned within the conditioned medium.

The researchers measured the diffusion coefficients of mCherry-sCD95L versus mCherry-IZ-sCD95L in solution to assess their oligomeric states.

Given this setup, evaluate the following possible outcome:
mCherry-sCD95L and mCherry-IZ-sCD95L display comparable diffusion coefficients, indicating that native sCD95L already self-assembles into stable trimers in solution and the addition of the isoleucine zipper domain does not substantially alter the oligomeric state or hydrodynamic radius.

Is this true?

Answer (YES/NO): YES